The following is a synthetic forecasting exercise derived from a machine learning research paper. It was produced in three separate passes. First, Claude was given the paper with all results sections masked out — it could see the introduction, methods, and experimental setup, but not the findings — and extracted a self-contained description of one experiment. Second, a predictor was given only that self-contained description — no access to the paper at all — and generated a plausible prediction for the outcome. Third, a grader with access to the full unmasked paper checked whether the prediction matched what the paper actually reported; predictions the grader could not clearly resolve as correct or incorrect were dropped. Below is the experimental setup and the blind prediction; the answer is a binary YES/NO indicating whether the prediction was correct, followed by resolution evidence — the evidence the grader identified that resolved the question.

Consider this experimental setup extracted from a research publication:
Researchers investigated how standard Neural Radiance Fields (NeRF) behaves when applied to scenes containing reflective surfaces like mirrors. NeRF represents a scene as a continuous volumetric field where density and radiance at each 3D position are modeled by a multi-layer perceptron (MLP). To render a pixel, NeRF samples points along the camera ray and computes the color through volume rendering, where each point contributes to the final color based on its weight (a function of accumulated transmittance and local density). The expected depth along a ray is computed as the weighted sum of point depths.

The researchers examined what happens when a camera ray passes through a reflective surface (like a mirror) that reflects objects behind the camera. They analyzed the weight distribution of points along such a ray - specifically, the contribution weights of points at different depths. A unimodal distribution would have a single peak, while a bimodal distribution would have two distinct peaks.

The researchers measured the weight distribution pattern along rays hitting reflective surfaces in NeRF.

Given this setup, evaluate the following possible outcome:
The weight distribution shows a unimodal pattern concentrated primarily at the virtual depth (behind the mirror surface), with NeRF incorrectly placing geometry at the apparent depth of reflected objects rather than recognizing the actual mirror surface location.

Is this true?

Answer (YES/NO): NO